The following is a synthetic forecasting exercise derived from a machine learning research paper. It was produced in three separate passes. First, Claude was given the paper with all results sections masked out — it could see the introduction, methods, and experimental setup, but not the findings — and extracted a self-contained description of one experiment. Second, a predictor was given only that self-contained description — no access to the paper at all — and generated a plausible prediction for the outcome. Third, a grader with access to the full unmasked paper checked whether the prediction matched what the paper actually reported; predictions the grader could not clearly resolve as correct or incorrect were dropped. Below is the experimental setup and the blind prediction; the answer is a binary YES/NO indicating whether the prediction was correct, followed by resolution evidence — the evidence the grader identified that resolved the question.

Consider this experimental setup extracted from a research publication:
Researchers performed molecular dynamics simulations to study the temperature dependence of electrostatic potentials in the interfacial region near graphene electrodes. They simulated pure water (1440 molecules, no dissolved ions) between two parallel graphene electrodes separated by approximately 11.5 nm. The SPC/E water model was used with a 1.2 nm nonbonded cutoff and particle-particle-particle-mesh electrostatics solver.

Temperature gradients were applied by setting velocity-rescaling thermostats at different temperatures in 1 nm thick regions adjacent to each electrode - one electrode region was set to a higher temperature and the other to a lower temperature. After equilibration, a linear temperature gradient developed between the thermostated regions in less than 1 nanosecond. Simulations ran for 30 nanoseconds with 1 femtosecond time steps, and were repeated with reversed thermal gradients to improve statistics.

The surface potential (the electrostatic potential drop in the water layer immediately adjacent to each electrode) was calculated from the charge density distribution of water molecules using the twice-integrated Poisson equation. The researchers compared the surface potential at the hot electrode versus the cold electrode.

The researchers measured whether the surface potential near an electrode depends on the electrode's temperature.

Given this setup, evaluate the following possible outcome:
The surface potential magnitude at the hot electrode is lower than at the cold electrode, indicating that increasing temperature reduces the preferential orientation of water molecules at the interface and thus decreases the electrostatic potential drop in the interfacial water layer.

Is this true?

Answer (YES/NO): NO